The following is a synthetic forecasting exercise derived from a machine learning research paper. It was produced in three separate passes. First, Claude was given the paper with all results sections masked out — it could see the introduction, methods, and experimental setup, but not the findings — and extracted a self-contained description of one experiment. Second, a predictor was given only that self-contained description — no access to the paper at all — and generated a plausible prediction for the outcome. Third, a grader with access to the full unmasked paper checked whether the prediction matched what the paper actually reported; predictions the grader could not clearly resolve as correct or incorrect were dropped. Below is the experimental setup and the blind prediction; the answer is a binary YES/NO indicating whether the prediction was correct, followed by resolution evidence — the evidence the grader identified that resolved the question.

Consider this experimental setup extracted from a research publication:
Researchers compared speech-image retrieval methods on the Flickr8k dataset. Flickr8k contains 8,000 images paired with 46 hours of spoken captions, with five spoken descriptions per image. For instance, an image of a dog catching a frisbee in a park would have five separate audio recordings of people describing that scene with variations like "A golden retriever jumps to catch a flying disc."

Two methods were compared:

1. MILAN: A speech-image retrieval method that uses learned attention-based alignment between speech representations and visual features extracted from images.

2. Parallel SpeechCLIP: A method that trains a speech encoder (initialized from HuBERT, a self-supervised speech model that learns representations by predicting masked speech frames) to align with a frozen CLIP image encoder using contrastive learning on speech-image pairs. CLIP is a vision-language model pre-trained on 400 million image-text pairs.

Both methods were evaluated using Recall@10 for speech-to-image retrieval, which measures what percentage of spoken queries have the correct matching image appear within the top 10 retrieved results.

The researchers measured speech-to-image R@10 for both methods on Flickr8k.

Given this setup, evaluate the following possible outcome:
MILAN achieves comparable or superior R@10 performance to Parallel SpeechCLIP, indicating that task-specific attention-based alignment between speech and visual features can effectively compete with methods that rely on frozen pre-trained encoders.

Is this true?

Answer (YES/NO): NO